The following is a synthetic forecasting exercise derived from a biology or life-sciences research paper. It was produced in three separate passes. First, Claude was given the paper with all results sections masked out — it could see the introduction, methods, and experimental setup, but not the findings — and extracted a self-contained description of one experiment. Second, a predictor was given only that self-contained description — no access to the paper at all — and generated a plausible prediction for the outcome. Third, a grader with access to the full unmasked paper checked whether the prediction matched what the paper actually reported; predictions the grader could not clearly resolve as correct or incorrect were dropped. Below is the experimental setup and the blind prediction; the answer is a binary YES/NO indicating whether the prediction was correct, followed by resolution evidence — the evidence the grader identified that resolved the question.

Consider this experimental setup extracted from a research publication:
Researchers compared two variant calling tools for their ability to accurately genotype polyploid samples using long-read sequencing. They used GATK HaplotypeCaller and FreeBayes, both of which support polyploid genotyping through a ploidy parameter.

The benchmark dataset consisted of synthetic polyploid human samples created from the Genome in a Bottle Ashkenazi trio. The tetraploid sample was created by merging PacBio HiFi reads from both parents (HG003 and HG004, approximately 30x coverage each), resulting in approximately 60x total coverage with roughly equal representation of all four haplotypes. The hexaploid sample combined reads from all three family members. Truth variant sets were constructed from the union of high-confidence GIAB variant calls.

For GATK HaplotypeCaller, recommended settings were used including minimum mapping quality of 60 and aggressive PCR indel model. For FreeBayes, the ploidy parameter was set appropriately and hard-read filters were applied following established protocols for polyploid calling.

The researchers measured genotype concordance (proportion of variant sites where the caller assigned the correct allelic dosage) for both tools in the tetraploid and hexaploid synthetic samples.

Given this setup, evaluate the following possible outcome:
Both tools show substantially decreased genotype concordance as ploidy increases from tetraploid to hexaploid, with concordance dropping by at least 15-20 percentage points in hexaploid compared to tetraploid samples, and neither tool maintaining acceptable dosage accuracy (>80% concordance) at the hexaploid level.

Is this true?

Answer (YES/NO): NO